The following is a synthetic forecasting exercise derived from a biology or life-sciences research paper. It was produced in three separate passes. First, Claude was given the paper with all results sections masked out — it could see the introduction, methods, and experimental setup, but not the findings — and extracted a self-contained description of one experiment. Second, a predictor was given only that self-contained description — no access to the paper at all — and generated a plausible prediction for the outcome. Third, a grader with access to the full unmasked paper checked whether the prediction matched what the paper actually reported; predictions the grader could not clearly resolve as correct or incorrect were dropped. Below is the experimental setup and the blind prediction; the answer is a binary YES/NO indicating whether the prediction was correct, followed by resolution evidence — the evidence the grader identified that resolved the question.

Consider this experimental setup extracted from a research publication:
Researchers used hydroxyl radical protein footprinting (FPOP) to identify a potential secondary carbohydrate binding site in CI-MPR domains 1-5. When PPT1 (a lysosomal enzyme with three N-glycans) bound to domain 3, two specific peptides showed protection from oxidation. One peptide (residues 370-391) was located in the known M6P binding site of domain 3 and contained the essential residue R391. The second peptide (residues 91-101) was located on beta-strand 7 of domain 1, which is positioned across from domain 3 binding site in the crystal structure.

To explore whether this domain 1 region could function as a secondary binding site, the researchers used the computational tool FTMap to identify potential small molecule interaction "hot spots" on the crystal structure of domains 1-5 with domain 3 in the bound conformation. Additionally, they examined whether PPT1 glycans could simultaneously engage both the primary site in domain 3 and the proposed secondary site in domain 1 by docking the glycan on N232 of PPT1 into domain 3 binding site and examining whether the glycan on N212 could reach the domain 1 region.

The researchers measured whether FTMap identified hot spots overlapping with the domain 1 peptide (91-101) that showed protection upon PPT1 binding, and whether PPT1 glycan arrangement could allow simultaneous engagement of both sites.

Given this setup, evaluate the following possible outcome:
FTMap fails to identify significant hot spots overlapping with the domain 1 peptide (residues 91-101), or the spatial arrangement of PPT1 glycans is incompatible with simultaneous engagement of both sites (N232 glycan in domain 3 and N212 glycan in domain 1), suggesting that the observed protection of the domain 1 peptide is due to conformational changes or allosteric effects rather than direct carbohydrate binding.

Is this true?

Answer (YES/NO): NO